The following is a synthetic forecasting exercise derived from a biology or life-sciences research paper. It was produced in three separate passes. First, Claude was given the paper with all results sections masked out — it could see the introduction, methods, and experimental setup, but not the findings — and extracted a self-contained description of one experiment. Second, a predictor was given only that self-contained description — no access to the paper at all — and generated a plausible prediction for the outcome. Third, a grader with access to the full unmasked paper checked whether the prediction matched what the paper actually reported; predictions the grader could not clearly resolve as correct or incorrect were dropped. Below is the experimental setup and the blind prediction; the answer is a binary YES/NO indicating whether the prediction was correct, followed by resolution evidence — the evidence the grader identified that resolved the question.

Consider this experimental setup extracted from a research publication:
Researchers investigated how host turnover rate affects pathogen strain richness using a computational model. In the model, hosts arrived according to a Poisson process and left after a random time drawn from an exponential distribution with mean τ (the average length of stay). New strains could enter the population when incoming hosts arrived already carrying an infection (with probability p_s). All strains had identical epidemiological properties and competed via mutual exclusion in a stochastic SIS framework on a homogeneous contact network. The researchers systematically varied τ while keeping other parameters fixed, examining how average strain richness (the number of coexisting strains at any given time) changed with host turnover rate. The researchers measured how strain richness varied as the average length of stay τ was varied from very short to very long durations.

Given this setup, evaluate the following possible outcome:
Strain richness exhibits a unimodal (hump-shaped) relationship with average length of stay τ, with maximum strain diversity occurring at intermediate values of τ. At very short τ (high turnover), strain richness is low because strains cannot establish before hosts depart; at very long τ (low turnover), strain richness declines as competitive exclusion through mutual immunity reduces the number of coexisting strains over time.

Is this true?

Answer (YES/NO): NO